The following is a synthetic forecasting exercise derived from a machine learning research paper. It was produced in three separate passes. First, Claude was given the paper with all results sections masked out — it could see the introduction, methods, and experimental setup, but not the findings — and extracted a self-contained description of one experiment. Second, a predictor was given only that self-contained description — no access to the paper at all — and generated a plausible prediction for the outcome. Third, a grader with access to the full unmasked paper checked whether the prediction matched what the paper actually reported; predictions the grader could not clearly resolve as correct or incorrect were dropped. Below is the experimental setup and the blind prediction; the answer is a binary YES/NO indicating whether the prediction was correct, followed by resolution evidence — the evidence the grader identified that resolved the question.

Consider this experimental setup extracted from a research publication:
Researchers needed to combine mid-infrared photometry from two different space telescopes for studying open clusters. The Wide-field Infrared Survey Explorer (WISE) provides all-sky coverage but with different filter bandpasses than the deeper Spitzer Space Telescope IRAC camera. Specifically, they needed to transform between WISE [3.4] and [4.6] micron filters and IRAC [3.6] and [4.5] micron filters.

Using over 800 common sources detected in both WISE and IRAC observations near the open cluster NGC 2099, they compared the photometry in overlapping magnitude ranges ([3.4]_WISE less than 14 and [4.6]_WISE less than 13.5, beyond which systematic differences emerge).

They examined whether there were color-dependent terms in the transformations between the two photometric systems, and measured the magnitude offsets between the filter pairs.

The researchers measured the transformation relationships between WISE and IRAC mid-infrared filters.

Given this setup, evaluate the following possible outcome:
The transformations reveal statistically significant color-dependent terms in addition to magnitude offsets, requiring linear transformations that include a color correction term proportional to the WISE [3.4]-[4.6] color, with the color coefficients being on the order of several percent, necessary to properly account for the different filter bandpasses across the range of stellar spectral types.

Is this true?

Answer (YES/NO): NO